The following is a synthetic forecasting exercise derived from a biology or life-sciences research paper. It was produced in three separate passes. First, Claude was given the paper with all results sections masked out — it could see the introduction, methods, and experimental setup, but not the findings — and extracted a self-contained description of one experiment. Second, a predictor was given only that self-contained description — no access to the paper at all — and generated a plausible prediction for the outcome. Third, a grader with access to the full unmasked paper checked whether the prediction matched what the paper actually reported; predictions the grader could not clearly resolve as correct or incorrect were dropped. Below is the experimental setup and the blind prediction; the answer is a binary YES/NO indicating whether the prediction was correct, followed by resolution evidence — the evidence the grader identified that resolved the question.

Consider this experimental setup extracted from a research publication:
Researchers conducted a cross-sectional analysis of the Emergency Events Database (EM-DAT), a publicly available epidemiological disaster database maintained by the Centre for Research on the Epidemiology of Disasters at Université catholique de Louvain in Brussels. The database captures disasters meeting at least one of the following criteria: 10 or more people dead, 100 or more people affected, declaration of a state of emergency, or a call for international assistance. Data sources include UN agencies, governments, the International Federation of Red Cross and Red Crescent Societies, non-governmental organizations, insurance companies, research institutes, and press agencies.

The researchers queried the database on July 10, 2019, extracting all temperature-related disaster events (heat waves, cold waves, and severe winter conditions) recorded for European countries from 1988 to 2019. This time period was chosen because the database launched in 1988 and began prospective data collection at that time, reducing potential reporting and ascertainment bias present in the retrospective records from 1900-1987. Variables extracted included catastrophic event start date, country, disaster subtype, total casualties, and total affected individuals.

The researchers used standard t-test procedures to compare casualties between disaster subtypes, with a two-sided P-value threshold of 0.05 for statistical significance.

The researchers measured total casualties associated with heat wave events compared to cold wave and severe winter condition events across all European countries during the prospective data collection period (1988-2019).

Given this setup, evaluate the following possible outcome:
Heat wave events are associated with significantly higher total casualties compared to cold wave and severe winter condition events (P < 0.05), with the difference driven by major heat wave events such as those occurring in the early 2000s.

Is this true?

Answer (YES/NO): YES